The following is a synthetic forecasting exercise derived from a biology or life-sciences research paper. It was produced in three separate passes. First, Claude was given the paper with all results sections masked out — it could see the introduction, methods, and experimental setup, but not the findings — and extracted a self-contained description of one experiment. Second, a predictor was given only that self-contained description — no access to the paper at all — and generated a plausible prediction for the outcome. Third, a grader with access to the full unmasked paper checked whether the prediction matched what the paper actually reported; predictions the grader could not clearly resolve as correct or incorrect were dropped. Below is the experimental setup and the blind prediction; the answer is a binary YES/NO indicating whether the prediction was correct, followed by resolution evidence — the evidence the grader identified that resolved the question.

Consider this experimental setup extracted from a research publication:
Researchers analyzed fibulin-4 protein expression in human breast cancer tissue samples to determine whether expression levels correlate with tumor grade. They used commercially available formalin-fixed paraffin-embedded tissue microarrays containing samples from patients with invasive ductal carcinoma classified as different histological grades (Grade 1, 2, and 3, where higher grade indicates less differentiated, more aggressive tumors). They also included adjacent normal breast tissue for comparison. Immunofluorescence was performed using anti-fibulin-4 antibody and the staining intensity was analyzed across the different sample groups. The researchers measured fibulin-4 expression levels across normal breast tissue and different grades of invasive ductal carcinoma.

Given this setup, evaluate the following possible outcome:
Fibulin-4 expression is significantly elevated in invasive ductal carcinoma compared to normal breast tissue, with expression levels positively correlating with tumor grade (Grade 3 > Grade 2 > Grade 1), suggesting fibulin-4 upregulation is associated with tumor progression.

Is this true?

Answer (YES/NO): NO